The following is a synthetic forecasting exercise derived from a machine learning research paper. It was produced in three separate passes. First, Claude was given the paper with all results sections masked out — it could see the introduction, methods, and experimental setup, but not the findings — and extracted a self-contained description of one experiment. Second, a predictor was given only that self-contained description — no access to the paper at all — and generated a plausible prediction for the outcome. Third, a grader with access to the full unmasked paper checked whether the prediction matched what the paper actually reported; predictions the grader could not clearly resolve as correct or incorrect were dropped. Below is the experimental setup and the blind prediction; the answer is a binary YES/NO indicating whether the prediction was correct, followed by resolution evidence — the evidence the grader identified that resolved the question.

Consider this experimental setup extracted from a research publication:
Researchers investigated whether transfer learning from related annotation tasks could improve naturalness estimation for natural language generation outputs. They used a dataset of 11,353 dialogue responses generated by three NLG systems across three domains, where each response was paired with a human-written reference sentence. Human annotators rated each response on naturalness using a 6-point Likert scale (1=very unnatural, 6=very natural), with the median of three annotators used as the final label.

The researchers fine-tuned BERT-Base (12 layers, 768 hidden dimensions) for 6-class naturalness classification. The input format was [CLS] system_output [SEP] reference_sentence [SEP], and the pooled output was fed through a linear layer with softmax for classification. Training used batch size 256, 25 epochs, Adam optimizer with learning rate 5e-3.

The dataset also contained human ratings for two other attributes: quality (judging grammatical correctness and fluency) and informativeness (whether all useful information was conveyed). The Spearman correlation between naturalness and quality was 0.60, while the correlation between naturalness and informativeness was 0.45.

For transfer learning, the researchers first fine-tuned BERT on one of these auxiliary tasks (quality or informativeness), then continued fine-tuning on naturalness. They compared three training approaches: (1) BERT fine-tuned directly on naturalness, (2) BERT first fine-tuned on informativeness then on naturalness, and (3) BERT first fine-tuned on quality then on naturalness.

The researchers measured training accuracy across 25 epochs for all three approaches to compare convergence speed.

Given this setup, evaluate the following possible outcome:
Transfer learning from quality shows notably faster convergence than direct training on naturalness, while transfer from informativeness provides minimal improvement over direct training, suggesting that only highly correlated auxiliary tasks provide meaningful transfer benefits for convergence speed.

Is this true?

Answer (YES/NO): NO